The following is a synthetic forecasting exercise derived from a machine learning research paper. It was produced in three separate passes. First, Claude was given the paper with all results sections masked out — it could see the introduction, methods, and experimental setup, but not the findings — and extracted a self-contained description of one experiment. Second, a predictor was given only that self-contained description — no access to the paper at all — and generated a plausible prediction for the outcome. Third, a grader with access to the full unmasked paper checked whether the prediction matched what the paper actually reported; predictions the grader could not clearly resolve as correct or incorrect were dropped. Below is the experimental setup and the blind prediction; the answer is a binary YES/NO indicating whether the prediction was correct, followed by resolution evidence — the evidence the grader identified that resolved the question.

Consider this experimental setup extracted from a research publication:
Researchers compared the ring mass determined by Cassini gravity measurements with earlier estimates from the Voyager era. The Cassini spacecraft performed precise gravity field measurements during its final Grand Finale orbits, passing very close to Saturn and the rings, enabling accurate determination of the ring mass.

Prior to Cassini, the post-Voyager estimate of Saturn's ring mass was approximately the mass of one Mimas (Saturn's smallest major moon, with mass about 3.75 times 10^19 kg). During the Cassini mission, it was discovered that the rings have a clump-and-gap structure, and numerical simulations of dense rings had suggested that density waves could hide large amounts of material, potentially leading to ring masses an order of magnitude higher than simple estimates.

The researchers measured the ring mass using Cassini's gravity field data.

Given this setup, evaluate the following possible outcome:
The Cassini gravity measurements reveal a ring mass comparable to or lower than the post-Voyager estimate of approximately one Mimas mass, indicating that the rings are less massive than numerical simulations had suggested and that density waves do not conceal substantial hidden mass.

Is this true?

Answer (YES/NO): YES